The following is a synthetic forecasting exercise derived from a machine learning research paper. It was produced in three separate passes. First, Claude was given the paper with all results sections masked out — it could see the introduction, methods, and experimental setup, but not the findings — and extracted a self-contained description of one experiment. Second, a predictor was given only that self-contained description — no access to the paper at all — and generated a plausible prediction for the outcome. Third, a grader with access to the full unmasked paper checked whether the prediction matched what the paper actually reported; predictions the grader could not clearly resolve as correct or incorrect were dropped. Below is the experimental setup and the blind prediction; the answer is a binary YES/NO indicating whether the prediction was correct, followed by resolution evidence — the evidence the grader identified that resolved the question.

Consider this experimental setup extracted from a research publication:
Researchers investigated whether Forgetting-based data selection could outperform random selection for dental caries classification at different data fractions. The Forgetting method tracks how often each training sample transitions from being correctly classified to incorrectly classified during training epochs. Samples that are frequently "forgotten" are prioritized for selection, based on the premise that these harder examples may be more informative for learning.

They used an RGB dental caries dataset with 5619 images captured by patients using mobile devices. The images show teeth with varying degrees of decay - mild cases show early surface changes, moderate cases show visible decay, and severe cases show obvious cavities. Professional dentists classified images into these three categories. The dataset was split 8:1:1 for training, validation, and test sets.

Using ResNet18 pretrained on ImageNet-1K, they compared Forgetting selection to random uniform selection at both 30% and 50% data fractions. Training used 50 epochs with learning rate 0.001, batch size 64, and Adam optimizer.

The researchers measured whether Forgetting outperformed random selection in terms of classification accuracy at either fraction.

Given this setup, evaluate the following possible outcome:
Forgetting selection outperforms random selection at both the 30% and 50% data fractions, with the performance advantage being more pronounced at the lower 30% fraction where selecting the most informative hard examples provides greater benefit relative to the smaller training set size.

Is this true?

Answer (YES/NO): NO